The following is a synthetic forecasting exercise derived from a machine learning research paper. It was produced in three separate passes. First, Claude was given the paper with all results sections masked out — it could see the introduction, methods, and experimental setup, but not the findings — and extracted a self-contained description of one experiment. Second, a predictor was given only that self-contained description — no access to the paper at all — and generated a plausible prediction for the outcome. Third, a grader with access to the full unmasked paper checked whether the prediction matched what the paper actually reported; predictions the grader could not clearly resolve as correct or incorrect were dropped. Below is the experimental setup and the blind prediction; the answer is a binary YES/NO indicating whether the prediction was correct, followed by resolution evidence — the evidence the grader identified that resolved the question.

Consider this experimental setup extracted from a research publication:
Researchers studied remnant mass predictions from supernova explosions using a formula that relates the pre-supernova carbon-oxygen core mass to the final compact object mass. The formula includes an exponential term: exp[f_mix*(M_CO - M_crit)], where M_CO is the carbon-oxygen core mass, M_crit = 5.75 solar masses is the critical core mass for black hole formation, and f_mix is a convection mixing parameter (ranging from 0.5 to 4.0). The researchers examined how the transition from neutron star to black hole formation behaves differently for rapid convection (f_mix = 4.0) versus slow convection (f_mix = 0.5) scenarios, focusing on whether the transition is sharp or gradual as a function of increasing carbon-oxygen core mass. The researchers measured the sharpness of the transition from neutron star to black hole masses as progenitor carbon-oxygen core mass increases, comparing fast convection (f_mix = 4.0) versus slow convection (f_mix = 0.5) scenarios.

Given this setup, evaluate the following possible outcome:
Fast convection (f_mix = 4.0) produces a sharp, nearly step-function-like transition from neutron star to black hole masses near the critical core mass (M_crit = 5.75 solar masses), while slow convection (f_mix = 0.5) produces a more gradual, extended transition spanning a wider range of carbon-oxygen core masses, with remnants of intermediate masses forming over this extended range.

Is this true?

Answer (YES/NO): YES